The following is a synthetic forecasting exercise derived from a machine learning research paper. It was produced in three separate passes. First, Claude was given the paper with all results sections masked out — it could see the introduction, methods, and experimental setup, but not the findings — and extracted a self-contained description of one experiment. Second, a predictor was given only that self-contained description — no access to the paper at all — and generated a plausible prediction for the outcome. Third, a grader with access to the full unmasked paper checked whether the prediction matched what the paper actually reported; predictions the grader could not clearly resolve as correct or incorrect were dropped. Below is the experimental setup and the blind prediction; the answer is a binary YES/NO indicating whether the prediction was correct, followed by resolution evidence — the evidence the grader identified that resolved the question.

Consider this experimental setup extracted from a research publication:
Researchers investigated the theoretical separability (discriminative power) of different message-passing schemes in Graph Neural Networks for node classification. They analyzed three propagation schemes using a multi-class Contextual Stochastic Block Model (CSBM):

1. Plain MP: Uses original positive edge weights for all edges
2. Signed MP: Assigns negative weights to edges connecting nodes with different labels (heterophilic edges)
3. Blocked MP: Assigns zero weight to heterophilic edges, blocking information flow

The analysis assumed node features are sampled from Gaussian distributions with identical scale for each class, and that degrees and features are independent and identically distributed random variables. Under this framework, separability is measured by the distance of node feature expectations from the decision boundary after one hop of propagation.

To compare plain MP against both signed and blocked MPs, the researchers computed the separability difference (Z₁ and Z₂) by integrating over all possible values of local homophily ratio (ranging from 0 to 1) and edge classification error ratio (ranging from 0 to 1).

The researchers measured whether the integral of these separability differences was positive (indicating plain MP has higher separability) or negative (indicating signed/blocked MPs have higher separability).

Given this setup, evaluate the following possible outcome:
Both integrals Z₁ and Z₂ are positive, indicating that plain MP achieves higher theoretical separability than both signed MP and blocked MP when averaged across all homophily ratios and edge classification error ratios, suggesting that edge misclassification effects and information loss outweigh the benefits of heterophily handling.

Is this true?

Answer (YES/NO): NO